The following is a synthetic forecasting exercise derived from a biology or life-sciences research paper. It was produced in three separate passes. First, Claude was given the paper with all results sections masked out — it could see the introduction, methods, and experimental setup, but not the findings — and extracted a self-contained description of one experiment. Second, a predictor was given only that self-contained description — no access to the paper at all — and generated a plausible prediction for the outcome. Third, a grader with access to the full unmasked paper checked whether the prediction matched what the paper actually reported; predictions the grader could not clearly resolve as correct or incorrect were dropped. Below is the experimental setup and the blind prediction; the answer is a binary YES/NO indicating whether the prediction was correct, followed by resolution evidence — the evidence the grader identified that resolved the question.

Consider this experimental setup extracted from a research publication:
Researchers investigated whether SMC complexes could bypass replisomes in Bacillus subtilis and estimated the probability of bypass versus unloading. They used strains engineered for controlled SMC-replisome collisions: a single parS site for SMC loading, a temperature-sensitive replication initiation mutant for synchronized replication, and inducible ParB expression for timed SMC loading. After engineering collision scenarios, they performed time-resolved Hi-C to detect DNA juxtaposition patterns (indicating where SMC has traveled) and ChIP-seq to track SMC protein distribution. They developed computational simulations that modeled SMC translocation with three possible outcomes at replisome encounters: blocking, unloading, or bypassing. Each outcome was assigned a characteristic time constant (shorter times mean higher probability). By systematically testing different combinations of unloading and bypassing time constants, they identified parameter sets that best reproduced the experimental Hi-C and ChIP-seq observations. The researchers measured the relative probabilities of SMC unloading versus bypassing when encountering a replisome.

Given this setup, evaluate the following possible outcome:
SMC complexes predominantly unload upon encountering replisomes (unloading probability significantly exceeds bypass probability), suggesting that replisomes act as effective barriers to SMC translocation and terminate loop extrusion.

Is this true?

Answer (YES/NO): YES